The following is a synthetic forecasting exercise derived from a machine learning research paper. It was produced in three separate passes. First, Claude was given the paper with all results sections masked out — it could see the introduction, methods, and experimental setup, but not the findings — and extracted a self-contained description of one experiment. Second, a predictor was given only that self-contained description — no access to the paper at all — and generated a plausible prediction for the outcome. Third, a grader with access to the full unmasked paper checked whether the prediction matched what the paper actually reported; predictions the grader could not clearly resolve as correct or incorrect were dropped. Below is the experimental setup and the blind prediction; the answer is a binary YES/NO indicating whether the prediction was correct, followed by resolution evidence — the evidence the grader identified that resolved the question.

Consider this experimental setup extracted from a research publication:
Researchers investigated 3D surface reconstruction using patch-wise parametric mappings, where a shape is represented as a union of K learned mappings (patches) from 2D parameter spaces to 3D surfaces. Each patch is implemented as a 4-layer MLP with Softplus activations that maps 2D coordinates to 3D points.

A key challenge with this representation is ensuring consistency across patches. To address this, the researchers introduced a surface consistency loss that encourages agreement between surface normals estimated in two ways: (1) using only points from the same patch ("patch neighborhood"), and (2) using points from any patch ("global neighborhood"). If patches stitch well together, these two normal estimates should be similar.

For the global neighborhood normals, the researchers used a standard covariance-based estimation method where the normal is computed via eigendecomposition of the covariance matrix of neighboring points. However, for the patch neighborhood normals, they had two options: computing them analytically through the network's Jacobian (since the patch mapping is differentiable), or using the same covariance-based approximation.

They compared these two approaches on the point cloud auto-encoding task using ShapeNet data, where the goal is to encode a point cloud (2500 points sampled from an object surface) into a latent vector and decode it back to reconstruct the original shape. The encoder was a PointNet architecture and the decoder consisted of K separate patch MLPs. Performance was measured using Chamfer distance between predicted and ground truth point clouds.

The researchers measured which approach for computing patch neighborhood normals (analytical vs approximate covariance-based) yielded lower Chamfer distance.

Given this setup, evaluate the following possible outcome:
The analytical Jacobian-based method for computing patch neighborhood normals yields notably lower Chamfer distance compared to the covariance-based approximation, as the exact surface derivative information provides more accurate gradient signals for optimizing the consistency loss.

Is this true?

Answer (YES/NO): NO